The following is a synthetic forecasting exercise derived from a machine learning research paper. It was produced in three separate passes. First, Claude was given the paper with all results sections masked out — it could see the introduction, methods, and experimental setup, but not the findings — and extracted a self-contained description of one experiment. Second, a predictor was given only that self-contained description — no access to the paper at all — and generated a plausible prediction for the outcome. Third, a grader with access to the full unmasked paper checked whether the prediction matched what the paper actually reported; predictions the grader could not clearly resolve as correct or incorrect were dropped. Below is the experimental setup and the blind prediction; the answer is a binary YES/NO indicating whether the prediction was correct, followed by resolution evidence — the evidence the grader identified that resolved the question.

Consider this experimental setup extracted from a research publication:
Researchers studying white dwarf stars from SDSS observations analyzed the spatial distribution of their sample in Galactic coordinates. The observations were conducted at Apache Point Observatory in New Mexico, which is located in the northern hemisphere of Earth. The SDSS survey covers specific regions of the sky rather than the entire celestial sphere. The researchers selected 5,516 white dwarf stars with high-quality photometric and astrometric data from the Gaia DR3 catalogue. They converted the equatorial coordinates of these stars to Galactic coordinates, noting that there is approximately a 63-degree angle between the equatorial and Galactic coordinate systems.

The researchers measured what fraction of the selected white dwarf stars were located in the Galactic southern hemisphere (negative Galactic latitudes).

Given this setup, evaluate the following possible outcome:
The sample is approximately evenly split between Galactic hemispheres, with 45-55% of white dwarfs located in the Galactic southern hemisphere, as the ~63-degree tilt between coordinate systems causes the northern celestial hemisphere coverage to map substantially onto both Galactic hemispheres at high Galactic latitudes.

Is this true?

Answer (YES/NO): NO